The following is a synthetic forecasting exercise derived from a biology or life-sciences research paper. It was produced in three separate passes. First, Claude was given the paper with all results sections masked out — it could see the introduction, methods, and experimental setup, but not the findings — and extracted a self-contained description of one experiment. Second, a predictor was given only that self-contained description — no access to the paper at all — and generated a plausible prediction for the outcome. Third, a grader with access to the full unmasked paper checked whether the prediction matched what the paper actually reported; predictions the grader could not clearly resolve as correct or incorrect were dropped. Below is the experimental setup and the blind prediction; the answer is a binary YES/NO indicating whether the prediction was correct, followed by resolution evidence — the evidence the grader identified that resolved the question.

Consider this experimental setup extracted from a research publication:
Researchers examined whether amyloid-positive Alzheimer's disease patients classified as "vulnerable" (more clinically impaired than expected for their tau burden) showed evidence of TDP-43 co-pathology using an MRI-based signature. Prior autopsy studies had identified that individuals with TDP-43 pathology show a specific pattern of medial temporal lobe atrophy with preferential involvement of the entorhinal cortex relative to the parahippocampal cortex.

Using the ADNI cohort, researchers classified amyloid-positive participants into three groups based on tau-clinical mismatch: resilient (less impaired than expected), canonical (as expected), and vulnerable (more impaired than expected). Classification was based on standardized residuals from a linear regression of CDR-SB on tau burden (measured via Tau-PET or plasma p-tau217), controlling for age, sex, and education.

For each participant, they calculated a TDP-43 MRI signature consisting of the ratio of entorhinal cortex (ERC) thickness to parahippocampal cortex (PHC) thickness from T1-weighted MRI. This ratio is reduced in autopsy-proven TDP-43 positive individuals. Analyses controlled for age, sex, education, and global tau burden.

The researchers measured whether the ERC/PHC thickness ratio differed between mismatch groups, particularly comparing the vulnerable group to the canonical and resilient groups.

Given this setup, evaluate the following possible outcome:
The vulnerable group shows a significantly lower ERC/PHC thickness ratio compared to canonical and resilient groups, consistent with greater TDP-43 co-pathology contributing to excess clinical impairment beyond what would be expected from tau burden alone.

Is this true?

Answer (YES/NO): NO